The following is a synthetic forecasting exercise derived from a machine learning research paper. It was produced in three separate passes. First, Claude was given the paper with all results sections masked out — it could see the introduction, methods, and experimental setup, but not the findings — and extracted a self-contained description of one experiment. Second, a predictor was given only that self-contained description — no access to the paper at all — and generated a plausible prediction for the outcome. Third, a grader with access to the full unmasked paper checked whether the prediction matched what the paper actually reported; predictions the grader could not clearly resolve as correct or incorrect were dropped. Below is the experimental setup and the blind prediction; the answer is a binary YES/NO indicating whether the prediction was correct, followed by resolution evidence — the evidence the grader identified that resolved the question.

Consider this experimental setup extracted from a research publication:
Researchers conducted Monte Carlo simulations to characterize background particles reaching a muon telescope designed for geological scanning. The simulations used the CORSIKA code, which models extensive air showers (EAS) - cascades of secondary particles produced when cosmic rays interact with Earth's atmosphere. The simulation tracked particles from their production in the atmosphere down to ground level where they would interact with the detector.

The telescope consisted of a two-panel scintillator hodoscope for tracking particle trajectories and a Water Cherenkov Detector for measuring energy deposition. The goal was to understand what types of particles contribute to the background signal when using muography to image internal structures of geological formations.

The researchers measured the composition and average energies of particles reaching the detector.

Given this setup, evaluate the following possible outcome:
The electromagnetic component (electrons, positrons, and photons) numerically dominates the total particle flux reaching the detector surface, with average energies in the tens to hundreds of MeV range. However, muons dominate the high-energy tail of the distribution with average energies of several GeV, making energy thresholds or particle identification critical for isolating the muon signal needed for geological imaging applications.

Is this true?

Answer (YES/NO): NO